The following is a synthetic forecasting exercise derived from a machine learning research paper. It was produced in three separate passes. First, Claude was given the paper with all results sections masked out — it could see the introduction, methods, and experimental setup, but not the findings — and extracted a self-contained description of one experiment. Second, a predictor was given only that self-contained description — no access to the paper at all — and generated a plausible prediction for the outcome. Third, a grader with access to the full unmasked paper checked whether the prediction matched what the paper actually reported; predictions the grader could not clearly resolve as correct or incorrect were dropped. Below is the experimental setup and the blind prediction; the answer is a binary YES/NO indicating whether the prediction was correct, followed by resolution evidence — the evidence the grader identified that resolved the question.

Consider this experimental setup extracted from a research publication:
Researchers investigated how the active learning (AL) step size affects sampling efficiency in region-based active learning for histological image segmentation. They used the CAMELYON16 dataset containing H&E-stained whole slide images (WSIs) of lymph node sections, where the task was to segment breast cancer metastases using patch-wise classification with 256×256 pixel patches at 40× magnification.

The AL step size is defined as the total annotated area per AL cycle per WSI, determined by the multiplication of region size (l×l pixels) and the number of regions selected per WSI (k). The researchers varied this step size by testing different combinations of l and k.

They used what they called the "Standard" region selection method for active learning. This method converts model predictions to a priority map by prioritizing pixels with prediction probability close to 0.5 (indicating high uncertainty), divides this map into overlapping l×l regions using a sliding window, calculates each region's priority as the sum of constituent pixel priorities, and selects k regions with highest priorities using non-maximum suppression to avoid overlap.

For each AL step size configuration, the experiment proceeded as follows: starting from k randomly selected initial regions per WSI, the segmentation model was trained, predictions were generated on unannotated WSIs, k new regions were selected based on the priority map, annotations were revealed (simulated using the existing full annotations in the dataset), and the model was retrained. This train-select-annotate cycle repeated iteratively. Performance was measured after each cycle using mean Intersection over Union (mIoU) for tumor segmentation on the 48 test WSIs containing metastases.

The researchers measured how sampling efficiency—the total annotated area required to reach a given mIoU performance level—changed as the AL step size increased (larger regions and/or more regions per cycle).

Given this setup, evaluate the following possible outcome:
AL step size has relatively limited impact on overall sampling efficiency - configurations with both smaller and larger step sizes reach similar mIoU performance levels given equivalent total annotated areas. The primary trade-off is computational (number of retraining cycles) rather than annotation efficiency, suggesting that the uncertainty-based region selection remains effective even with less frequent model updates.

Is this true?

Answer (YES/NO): NO